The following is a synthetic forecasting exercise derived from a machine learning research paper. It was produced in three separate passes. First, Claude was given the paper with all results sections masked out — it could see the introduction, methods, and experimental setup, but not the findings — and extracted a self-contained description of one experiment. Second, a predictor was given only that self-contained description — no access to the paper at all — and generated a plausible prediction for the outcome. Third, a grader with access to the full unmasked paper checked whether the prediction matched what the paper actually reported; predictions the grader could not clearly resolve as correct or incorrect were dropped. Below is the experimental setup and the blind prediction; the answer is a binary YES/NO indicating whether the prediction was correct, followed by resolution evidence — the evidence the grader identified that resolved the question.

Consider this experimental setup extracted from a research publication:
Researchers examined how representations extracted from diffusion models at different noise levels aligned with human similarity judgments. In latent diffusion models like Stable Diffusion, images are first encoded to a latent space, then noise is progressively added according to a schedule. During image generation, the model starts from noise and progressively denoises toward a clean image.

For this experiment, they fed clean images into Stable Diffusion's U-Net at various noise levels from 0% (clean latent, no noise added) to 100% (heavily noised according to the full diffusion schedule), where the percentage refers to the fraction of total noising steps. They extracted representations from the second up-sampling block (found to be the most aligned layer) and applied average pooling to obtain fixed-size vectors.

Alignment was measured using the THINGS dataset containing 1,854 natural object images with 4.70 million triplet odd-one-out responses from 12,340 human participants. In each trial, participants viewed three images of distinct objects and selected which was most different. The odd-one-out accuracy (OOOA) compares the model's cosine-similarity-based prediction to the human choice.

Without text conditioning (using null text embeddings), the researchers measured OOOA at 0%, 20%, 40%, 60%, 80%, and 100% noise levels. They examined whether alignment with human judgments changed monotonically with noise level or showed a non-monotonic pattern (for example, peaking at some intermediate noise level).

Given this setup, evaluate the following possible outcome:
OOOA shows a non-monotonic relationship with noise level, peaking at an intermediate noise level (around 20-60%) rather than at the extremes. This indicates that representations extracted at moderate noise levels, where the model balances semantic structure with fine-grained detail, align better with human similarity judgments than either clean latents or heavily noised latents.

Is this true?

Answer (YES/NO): NO